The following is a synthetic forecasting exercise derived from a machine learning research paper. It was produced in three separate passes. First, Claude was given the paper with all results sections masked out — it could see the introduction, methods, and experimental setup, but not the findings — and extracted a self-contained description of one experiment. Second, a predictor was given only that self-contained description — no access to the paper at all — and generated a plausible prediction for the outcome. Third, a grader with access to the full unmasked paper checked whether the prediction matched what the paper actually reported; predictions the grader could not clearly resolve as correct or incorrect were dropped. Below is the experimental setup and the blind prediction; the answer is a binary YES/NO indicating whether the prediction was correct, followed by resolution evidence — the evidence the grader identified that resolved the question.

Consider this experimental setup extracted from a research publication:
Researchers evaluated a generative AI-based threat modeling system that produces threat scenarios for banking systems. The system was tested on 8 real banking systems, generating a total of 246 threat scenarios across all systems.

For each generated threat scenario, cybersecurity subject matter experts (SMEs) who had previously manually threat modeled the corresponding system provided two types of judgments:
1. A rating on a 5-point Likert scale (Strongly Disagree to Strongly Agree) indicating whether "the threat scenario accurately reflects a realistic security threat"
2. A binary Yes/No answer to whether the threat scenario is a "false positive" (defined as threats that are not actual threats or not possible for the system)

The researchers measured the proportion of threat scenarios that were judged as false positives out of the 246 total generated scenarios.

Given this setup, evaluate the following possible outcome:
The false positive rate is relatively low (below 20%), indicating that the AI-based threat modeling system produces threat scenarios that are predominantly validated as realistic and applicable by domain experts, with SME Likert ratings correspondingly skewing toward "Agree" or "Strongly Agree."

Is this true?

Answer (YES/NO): NO